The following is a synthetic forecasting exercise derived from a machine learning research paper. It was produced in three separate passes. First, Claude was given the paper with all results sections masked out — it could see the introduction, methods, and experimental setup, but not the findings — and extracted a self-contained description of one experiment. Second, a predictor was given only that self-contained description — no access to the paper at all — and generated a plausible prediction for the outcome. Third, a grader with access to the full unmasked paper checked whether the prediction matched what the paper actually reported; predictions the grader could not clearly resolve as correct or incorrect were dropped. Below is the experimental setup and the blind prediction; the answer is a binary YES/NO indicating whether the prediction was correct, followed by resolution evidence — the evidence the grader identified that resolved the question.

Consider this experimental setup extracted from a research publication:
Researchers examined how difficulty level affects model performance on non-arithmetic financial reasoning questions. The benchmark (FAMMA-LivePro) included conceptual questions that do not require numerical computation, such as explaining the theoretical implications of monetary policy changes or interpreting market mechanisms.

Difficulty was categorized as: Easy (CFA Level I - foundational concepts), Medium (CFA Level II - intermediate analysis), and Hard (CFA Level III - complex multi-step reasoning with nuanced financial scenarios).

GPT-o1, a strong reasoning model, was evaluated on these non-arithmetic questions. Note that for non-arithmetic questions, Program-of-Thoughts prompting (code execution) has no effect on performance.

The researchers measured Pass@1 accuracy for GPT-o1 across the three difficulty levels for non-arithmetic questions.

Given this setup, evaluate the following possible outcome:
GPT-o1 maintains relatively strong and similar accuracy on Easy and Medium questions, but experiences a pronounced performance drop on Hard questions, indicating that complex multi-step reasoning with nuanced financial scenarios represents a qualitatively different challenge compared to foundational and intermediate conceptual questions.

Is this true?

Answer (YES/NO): YES